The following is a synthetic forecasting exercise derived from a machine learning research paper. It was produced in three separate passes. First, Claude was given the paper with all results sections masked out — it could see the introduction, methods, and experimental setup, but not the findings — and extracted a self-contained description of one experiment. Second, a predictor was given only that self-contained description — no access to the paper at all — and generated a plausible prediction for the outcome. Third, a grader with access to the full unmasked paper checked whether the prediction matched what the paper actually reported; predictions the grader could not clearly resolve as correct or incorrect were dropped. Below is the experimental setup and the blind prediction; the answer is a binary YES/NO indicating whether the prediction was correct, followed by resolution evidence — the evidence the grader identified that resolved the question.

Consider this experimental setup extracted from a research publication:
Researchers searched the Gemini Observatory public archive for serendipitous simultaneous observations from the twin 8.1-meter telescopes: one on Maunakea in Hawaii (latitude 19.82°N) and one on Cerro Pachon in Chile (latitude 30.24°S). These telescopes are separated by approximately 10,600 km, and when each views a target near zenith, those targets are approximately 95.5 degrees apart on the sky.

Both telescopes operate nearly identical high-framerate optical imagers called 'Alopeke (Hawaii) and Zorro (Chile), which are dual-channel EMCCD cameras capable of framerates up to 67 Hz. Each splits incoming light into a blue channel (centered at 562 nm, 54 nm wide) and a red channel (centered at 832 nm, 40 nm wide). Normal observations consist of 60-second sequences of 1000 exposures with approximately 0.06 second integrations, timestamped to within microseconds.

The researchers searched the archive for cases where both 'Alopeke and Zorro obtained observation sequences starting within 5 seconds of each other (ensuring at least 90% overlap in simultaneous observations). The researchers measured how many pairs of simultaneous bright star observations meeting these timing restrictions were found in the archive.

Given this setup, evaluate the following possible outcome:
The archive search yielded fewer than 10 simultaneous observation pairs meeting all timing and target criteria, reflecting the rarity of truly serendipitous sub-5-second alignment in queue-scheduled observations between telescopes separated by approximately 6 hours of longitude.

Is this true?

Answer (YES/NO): YES